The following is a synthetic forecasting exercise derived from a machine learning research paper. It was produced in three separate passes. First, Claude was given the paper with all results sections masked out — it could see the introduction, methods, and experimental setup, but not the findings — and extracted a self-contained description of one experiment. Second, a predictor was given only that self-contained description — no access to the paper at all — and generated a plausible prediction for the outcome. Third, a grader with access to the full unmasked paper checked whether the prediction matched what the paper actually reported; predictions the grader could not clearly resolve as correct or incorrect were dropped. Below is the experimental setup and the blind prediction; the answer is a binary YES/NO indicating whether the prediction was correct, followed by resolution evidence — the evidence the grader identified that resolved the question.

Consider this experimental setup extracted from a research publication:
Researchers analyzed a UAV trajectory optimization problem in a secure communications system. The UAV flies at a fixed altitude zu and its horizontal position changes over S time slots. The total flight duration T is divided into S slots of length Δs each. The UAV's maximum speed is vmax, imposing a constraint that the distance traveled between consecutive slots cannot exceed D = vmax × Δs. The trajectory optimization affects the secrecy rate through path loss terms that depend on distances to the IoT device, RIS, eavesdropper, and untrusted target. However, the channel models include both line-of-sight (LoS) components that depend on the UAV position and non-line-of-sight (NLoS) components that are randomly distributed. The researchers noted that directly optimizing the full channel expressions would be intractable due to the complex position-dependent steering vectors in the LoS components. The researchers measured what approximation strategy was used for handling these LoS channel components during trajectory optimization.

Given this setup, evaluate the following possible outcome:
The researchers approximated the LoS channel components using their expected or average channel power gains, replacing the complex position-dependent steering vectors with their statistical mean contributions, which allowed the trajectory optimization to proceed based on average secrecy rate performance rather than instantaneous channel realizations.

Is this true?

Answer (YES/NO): NO